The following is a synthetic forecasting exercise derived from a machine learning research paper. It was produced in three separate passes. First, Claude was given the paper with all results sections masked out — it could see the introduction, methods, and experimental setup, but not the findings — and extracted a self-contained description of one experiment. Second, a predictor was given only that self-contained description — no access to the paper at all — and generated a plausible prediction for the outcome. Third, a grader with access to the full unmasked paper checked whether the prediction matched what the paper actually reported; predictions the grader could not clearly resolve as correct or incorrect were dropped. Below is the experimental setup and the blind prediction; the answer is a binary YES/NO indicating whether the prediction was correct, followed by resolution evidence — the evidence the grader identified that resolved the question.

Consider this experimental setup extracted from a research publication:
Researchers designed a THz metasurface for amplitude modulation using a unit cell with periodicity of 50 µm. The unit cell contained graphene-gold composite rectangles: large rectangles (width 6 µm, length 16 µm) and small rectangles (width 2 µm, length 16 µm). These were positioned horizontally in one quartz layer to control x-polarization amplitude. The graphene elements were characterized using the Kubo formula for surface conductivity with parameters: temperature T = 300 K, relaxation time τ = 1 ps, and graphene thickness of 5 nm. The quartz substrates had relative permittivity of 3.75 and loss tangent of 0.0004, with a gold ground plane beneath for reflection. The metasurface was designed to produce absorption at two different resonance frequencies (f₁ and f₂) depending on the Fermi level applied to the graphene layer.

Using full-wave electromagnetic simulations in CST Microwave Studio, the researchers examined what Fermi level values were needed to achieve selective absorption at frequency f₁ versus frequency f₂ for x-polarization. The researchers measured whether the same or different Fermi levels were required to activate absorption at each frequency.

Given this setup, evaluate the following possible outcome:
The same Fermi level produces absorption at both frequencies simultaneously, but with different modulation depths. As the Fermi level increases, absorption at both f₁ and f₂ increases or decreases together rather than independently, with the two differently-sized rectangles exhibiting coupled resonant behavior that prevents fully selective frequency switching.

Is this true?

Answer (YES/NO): NO